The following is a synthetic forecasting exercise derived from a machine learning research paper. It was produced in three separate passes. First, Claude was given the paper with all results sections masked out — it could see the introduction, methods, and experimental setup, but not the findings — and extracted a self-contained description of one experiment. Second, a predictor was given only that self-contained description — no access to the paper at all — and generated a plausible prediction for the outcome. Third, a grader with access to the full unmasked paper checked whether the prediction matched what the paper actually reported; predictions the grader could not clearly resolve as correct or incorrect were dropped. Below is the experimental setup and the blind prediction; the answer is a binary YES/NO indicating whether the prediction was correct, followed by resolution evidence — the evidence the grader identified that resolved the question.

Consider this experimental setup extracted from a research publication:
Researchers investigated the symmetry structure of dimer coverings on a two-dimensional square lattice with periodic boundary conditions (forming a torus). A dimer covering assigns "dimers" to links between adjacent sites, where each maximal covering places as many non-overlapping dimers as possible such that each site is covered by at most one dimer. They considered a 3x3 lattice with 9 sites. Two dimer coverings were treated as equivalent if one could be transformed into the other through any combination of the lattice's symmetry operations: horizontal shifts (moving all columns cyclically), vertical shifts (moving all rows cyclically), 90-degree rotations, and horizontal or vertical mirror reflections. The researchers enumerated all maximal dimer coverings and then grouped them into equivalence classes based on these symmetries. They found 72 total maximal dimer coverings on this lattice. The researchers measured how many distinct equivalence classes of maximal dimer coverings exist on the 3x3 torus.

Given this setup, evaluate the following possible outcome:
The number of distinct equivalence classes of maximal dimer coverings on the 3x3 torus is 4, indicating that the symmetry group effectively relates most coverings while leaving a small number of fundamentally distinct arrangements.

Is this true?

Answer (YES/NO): NO